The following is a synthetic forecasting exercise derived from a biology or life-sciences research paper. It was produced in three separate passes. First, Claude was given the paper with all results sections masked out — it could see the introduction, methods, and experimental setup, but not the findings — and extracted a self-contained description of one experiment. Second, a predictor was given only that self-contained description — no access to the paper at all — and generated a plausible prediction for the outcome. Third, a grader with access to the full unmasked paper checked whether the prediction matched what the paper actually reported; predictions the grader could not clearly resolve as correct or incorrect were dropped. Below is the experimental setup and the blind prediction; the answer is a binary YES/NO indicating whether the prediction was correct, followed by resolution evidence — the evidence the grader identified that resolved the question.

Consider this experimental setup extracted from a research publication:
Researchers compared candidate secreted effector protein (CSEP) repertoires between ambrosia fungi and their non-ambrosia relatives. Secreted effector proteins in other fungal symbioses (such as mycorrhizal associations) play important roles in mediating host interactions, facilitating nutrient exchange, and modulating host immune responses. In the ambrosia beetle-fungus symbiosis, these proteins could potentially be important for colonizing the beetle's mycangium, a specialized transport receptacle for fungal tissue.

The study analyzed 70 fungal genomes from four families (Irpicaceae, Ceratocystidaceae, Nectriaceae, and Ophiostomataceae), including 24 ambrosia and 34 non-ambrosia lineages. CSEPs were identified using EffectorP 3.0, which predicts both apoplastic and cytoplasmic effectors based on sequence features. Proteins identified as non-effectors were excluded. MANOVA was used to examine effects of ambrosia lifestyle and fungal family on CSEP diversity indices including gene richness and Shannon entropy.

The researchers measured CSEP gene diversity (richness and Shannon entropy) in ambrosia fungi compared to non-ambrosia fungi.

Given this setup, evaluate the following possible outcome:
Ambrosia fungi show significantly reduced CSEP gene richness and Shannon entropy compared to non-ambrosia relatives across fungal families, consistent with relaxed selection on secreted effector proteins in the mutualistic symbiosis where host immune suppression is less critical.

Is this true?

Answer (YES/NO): NO